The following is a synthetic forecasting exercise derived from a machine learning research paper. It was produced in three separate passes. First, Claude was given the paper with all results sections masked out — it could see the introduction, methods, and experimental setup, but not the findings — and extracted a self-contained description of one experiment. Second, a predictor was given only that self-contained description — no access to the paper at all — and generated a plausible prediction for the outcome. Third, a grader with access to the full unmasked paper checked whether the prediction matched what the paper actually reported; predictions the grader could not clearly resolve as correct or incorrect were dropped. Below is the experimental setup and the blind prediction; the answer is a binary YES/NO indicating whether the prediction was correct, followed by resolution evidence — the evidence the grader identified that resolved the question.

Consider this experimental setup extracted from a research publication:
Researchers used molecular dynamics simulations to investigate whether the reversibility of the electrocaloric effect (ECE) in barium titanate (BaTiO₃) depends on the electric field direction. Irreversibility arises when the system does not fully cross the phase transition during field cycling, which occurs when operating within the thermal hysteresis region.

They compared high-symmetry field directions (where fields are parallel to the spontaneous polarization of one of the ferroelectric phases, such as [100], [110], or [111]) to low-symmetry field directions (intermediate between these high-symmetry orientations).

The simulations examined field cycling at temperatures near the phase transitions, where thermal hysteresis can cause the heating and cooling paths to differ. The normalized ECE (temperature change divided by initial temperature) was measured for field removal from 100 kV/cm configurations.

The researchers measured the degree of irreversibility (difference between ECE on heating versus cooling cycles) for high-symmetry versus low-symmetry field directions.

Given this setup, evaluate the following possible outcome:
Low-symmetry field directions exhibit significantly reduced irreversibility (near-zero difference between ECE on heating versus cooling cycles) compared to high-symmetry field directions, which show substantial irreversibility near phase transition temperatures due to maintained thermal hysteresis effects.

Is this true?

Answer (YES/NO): YES